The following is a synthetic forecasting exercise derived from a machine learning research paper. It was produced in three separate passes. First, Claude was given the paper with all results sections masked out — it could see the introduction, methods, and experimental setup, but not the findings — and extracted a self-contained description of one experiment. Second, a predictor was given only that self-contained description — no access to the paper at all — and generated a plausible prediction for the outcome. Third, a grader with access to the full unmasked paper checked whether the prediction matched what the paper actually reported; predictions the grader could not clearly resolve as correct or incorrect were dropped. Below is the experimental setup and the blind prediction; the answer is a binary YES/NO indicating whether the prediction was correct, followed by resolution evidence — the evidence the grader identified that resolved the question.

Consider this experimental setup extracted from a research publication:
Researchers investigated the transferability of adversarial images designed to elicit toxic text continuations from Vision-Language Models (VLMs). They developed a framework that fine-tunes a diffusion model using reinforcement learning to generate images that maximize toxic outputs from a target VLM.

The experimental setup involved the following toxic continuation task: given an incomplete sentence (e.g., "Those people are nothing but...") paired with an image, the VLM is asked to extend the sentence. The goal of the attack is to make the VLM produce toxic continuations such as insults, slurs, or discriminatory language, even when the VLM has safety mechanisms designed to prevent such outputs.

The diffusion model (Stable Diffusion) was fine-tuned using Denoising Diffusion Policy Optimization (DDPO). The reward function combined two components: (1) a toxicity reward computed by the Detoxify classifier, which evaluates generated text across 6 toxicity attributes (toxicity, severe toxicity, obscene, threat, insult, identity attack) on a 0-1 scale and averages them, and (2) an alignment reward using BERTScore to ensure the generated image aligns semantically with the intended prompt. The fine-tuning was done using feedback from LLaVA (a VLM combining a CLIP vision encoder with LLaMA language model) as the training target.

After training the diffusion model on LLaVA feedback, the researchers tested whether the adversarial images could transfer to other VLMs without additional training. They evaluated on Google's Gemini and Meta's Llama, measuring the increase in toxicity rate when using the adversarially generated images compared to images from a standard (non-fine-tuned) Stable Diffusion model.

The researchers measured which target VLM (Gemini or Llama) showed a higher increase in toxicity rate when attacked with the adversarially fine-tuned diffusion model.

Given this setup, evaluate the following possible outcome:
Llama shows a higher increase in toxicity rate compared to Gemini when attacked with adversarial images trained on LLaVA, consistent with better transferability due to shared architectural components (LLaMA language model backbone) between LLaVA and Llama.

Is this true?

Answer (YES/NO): YES